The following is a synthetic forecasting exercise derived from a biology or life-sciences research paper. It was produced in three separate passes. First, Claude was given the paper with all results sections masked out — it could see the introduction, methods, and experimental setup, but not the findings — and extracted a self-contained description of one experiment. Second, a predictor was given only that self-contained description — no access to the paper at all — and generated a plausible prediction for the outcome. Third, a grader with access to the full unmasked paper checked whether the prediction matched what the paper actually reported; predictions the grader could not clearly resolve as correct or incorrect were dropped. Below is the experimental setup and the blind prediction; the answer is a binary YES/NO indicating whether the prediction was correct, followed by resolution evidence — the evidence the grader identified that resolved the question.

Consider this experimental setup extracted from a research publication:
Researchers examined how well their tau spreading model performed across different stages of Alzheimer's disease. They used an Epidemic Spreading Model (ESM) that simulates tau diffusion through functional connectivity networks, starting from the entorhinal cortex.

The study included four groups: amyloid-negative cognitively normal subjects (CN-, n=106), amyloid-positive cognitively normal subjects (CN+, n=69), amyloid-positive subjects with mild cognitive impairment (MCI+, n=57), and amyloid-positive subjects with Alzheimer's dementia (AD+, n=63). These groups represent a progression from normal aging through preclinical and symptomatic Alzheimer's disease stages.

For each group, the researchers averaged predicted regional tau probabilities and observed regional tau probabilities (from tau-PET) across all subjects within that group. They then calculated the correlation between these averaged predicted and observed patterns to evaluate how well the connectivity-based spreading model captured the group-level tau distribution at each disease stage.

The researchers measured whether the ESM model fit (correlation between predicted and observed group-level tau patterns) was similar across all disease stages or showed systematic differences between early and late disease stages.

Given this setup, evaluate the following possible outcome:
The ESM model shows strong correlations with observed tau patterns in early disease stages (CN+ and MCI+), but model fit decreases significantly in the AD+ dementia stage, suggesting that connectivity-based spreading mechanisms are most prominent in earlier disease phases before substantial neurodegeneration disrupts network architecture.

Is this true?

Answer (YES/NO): NO